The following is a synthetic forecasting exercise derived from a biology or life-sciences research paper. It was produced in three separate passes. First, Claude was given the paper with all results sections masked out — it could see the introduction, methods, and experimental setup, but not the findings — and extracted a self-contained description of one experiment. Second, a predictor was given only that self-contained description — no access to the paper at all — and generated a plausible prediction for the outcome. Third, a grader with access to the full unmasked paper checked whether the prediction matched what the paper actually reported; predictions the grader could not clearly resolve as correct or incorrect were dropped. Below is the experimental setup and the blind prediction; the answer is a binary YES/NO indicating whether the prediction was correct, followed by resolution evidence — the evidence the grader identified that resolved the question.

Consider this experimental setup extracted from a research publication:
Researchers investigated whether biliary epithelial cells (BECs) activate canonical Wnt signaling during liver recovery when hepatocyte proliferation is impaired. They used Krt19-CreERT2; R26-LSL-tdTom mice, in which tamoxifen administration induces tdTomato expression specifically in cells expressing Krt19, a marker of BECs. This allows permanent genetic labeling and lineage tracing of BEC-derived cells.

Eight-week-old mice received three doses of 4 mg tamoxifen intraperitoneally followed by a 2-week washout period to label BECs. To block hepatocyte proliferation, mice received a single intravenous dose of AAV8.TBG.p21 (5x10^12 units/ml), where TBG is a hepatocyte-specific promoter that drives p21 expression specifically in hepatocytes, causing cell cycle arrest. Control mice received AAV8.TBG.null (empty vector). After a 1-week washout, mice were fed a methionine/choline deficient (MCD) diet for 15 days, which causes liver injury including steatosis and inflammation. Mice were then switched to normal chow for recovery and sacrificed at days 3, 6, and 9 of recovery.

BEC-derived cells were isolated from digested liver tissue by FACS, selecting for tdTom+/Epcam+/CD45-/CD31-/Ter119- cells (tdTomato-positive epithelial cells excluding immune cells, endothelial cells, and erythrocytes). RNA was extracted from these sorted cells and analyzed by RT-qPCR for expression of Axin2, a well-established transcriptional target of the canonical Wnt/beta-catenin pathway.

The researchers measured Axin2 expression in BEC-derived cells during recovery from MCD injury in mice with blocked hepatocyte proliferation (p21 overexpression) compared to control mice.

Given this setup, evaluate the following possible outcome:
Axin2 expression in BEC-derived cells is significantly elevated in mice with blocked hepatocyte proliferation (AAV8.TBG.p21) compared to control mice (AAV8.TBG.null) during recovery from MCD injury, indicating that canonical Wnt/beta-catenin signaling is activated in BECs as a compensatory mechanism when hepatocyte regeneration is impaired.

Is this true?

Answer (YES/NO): YES